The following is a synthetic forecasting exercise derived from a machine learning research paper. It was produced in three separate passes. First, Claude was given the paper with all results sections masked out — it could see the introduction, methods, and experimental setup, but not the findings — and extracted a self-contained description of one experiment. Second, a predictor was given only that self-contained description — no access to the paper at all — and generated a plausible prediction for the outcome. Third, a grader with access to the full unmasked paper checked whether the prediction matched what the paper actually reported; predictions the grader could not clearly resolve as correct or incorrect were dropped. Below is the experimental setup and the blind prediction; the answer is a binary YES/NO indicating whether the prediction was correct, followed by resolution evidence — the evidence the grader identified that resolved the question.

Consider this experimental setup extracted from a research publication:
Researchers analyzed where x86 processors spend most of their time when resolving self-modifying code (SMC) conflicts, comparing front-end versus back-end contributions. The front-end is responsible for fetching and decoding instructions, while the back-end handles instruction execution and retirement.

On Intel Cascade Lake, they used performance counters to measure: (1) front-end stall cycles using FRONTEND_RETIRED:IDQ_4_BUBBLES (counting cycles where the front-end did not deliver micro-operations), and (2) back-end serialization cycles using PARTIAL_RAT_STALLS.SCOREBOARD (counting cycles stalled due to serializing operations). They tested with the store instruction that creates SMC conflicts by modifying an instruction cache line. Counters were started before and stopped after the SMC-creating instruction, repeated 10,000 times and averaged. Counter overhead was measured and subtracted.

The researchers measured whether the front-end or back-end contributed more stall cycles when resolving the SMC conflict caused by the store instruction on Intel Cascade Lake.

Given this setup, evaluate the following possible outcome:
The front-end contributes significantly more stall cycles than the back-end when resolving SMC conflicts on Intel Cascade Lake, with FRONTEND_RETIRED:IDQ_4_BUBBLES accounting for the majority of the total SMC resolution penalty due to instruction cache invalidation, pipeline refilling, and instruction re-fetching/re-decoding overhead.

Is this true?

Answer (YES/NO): NO